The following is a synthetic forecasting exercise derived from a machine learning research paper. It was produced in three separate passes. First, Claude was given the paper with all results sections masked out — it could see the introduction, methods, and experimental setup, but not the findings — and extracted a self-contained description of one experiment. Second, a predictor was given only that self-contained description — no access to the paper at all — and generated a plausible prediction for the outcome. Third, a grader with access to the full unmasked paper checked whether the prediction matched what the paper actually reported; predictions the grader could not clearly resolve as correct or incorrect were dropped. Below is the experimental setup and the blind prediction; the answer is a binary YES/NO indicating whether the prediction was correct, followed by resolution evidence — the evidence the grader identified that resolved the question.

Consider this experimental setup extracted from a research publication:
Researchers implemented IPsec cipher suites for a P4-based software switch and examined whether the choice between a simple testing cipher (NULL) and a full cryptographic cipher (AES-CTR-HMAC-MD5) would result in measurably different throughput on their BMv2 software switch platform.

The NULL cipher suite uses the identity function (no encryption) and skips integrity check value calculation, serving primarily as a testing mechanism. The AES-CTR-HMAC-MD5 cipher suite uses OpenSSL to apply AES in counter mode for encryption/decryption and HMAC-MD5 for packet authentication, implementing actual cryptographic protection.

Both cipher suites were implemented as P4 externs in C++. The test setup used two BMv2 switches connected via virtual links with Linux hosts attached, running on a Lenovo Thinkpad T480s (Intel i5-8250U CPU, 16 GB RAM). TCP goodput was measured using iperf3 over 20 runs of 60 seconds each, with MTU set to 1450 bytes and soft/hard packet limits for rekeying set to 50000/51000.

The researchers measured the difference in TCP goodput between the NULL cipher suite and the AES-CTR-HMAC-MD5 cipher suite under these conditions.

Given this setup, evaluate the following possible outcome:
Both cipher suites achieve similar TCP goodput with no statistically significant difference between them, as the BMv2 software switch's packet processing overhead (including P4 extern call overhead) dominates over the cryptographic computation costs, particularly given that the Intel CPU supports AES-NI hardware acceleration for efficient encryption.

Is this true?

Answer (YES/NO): YES